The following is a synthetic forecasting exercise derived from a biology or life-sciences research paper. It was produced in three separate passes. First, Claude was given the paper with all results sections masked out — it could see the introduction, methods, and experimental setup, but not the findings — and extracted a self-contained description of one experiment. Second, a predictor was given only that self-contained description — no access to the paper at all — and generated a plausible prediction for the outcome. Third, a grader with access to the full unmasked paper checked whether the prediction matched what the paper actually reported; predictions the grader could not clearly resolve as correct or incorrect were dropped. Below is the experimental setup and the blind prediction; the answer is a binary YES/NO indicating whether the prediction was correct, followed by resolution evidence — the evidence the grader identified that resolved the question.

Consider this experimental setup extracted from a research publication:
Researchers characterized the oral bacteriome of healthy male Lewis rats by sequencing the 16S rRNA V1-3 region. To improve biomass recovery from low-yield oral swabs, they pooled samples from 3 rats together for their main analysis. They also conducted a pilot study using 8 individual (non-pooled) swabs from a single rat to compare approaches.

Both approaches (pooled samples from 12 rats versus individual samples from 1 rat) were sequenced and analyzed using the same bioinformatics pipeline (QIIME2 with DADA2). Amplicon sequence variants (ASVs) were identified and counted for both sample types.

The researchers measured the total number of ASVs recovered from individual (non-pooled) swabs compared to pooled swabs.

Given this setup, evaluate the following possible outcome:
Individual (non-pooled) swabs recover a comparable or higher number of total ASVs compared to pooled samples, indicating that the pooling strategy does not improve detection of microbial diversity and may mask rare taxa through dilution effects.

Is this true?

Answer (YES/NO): NO